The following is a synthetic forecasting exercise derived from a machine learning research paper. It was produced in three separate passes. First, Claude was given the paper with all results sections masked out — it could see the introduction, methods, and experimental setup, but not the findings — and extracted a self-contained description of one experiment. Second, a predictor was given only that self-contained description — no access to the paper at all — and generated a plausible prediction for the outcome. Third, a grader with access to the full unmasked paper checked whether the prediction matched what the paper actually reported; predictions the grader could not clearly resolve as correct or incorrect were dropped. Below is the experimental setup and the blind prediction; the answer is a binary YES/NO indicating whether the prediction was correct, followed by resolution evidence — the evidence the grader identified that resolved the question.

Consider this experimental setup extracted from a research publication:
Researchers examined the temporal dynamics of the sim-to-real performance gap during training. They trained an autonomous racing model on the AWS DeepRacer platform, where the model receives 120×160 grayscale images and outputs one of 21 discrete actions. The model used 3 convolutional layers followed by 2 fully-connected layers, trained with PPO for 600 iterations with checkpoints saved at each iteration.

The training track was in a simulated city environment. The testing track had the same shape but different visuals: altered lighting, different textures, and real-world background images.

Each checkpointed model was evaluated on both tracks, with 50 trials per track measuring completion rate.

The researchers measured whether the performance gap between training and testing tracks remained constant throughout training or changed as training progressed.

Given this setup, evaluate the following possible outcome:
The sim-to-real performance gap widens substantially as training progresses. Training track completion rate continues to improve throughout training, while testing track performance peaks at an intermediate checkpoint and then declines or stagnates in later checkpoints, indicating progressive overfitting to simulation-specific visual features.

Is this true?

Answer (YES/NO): NO